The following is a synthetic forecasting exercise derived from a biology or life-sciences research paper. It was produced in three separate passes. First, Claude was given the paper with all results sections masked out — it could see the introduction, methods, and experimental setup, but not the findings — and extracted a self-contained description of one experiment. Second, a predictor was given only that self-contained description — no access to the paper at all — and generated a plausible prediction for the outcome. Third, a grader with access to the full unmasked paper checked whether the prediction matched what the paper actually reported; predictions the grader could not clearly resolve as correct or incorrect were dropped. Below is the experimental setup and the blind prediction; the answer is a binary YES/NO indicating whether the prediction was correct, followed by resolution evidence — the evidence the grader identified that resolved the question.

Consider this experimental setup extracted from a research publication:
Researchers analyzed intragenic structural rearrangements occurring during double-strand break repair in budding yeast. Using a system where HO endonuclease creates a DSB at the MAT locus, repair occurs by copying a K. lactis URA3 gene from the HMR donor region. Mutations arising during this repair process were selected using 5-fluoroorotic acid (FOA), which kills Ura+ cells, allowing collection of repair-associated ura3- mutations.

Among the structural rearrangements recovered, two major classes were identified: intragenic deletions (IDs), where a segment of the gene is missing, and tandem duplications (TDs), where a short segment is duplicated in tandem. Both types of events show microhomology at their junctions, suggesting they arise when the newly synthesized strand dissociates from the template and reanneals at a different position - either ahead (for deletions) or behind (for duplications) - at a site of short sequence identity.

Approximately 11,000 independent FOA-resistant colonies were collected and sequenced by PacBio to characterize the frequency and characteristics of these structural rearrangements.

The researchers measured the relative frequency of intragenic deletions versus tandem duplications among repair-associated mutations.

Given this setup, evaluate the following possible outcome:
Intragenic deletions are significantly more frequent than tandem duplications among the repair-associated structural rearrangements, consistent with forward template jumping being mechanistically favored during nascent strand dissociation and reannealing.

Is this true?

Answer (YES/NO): YES